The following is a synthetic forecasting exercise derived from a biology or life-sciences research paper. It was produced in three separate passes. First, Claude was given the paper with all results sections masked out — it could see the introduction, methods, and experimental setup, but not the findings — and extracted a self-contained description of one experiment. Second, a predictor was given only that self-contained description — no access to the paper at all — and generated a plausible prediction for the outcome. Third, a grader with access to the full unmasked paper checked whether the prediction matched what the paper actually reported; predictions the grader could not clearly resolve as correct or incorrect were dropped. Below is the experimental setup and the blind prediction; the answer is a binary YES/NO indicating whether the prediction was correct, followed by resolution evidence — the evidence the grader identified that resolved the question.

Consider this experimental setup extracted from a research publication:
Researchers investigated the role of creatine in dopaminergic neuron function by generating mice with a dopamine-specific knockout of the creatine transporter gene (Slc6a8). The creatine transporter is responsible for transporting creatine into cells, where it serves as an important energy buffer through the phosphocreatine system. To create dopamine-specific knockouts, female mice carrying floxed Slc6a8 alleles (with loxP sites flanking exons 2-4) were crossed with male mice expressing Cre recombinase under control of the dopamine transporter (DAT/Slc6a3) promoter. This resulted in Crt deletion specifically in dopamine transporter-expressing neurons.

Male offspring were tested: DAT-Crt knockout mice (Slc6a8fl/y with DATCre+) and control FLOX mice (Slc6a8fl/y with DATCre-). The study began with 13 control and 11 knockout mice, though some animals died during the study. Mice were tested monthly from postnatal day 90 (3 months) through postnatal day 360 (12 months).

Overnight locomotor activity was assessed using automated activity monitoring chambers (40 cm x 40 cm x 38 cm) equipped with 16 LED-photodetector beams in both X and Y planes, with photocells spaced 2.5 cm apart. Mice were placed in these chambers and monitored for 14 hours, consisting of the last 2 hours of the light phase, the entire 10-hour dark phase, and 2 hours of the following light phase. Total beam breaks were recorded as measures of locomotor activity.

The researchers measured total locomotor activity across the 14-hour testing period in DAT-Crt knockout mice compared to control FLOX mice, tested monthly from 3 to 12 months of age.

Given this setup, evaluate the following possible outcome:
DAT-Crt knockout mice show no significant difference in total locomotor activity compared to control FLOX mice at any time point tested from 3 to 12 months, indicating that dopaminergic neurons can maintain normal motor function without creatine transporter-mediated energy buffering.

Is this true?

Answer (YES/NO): NO